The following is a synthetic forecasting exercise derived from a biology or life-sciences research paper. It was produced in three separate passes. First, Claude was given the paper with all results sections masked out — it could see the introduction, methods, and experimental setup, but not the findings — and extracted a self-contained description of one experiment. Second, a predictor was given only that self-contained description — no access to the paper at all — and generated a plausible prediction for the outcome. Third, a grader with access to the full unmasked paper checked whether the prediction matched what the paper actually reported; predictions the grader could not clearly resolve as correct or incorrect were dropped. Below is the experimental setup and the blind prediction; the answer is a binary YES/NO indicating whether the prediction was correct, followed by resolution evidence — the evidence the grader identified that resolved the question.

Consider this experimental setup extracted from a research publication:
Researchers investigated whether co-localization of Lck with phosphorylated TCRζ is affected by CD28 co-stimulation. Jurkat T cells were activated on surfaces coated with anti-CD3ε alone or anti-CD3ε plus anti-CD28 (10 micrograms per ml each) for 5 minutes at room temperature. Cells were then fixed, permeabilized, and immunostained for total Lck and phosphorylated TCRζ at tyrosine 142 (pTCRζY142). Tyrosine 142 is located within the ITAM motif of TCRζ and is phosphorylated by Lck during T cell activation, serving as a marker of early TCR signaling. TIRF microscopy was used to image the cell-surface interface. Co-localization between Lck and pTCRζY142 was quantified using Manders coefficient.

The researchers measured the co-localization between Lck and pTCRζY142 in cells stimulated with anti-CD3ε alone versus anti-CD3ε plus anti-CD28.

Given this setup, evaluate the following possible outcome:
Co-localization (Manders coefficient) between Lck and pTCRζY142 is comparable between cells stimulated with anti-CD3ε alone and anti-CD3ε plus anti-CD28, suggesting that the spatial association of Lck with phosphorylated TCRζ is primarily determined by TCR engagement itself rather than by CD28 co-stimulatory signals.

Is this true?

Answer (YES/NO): NO